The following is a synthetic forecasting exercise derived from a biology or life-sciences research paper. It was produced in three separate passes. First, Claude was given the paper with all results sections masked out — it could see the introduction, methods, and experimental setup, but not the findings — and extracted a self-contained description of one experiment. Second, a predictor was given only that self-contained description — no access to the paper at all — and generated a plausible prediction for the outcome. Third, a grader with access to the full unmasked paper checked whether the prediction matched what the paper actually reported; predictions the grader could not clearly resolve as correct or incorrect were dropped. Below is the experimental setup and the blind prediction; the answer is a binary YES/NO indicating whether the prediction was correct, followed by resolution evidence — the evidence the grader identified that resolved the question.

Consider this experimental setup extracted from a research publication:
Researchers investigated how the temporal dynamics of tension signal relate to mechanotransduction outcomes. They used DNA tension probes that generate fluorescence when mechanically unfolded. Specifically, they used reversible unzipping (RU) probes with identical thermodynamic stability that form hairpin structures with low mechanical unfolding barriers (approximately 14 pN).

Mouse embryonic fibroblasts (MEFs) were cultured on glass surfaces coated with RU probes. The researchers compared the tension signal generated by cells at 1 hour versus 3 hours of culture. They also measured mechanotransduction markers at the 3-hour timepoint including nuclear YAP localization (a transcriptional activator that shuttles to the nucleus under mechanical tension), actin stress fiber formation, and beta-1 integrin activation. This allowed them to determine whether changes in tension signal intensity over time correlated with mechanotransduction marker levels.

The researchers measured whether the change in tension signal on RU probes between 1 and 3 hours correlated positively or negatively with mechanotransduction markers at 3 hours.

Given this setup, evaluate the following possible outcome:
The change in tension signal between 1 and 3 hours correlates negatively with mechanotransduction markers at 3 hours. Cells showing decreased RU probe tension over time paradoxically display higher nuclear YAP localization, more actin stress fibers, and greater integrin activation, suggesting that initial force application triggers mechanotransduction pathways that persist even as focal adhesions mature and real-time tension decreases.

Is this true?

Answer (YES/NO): YES